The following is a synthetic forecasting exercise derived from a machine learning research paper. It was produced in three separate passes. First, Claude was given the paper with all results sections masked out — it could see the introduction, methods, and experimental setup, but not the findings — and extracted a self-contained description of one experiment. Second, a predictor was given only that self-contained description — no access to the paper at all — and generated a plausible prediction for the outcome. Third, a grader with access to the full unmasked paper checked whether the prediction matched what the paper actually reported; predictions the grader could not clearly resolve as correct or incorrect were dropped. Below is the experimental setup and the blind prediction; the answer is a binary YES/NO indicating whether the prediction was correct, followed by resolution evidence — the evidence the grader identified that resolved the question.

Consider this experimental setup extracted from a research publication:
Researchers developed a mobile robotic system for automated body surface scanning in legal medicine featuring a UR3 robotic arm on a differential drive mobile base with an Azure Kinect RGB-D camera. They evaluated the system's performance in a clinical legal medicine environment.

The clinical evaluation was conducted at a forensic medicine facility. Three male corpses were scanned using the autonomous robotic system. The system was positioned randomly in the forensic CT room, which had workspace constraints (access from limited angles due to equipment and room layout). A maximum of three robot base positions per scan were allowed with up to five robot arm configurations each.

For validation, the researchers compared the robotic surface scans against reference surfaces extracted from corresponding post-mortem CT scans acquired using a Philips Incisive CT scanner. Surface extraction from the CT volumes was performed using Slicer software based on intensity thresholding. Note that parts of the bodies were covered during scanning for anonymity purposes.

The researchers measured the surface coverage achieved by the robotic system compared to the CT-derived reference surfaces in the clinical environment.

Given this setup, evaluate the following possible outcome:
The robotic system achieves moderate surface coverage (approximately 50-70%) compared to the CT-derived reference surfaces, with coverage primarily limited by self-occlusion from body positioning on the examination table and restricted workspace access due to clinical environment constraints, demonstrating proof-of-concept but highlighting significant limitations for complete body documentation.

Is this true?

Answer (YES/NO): NO